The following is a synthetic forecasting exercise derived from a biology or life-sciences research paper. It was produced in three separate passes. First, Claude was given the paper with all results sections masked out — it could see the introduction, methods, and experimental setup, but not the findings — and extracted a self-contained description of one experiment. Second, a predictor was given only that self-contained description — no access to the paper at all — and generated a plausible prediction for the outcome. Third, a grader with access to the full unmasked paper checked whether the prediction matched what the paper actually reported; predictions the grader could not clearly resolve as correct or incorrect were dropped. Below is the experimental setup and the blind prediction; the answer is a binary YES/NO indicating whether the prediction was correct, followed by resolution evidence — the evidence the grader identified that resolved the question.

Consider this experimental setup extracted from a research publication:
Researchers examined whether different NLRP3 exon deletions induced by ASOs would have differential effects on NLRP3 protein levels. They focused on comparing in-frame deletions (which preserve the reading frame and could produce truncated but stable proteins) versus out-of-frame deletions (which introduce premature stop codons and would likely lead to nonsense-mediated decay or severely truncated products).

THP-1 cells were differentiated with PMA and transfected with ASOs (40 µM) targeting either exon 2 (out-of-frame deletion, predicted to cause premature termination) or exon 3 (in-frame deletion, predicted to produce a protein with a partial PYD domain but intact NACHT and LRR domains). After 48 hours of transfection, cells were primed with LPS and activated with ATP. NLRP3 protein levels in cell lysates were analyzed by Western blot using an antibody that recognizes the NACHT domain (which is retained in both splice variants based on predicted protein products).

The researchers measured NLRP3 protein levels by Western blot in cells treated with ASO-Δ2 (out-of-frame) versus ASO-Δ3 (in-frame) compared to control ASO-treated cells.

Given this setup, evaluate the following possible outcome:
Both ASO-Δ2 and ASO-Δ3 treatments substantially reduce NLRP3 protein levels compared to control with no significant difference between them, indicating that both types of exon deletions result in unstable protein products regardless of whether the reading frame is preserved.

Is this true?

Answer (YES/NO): NO